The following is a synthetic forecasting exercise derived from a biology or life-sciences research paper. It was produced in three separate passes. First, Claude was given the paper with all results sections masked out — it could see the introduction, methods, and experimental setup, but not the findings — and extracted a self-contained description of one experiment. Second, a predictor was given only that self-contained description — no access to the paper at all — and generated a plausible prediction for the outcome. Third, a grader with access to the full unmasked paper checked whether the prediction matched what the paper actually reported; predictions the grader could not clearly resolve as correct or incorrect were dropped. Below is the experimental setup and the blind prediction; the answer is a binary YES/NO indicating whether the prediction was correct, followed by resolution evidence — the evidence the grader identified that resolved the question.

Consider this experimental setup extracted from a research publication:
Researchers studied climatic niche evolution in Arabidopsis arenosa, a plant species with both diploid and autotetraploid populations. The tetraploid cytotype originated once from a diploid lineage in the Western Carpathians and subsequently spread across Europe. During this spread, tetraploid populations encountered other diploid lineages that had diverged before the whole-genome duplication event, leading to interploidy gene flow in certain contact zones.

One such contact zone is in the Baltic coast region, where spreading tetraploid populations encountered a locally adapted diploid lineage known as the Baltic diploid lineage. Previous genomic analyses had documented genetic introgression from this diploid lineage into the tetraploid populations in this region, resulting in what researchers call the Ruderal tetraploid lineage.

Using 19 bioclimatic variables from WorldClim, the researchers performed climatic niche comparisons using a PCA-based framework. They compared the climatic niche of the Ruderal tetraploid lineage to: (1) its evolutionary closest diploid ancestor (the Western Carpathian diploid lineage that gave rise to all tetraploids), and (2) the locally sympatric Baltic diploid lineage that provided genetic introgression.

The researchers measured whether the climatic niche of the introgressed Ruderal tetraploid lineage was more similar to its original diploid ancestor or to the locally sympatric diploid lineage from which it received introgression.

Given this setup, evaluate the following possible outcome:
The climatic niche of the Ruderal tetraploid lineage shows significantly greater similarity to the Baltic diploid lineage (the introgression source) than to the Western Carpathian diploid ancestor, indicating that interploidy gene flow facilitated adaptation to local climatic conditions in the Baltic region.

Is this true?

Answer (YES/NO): NO